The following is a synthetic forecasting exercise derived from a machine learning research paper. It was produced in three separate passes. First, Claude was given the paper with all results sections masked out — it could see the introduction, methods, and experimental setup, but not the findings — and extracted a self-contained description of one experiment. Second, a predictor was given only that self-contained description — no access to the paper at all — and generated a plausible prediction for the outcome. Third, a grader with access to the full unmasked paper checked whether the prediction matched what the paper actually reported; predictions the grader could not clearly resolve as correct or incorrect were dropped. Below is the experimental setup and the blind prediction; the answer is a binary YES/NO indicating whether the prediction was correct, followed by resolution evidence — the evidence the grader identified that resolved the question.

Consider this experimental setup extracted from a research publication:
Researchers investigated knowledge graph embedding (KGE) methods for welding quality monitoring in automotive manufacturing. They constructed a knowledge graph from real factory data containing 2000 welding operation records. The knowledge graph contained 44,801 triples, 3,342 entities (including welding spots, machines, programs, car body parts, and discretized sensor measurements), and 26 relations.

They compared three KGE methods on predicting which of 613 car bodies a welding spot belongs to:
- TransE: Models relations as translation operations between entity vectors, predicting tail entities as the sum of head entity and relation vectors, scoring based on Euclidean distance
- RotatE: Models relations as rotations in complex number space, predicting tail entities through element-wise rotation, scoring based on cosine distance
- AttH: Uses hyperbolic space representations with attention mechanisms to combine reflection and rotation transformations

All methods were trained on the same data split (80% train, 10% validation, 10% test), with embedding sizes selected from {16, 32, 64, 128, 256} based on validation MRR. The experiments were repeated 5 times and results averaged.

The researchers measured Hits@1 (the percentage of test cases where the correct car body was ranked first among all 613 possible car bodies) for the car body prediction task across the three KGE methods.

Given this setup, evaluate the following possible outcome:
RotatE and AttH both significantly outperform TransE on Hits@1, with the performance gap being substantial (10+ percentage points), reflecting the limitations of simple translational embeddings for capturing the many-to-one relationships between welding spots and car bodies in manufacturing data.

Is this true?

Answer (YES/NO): NO